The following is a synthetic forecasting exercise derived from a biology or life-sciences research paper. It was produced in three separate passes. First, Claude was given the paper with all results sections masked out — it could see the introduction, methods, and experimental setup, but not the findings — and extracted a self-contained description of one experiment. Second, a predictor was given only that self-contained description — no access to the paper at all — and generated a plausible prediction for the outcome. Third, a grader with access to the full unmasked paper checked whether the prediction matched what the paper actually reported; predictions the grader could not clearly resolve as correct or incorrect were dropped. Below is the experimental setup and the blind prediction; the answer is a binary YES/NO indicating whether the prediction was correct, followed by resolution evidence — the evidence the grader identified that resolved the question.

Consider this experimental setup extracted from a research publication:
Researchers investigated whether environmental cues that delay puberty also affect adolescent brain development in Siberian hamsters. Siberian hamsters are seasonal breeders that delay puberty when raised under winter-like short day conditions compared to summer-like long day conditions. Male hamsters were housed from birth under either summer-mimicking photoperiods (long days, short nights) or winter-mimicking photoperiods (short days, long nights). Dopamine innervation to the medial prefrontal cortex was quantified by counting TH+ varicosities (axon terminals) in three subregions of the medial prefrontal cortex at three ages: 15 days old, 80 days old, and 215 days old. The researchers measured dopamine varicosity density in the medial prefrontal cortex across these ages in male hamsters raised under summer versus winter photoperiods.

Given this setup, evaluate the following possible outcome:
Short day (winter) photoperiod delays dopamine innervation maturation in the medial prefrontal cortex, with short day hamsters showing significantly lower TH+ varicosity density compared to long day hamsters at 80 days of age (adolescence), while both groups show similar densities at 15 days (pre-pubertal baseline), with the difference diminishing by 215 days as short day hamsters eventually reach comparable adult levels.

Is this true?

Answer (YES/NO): YES